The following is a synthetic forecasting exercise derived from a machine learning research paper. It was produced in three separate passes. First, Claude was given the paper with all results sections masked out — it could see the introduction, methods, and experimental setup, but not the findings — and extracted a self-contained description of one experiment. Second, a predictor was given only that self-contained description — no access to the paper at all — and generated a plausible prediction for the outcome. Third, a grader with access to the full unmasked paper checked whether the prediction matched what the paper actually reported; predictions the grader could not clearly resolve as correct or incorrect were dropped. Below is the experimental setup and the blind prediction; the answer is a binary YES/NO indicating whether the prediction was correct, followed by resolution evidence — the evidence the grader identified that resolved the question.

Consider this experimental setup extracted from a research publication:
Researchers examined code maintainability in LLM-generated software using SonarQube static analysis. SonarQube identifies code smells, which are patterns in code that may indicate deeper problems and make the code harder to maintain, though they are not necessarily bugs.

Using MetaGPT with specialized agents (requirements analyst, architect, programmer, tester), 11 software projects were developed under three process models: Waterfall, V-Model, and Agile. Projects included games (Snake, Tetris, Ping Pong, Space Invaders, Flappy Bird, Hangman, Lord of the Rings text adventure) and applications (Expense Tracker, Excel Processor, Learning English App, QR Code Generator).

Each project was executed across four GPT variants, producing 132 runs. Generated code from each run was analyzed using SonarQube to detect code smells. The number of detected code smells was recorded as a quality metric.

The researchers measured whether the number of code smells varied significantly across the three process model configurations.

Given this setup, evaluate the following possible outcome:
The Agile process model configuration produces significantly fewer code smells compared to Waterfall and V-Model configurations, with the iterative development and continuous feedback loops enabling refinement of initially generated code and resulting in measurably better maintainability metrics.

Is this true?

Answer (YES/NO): NO